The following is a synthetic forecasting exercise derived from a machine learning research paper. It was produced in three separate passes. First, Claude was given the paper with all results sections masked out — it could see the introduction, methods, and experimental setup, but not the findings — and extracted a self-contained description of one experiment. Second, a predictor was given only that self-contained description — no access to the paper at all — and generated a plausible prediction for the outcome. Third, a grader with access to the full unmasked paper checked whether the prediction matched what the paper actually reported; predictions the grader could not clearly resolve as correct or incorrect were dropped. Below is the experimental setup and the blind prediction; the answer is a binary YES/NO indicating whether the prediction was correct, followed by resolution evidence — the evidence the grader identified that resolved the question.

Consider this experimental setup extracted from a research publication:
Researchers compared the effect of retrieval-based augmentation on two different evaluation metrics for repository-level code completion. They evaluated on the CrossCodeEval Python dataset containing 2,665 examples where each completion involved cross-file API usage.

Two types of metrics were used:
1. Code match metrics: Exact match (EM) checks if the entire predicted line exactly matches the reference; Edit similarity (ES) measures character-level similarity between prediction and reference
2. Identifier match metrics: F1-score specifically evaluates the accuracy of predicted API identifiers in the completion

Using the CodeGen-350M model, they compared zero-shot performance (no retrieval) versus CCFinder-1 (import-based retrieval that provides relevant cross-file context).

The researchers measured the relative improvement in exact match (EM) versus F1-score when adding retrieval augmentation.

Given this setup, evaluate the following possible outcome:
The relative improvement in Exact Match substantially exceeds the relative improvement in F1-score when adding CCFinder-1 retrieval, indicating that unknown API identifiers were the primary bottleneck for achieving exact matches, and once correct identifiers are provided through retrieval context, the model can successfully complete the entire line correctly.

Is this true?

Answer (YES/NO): YES